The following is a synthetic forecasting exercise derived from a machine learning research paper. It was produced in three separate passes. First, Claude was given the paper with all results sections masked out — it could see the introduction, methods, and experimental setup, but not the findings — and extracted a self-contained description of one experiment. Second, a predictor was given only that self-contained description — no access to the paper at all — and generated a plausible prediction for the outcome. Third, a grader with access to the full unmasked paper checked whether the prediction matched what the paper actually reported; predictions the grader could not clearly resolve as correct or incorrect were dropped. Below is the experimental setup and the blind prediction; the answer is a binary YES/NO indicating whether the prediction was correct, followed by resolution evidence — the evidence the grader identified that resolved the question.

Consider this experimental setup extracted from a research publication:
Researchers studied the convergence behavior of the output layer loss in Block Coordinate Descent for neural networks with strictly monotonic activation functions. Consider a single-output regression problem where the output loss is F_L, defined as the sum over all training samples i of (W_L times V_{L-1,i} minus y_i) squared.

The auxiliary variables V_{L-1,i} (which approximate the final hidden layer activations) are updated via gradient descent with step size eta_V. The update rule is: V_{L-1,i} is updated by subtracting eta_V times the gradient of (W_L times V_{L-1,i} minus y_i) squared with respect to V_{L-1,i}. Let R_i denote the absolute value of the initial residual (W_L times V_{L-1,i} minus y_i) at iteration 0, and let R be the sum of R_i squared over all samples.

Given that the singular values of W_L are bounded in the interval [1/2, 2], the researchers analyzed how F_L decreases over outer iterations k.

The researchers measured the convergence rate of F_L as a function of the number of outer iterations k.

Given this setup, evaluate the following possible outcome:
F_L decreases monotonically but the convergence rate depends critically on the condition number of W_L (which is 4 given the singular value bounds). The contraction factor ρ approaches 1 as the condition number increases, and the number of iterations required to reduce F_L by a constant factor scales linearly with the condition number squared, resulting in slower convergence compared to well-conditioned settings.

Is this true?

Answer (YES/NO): NO